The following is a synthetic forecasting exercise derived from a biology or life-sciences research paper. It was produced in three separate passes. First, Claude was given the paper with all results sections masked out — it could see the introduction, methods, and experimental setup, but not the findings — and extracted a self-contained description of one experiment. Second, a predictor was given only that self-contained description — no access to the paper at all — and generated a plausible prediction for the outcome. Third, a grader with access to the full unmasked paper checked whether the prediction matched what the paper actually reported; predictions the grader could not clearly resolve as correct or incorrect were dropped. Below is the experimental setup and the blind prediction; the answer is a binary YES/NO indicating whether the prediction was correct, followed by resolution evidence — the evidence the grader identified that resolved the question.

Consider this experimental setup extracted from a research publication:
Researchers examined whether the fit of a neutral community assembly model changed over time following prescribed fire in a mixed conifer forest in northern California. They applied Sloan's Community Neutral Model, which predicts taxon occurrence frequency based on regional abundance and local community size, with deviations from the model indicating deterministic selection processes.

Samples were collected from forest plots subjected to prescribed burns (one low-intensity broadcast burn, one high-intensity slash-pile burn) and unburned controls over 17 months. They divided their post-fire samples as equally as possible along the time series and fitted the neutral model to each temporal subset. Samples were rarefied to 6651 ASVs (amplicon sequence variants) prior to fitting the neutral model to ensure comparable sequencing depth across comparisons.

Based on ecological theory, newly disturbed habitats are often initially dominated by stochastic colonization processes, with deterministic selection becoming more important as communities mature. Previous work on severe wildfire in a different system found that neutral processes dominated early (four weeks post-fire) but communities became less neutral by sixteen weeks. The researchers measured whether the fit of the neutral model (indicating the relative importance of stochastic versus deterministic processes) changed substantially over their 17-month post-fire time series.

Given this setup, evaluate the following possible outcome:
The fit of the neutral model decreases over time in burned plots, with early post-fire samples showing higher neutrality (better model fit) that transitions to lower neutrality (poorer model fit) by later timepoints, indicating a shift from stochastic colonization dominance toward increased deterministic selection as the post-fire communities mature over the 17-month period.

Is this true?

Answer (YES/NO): NO